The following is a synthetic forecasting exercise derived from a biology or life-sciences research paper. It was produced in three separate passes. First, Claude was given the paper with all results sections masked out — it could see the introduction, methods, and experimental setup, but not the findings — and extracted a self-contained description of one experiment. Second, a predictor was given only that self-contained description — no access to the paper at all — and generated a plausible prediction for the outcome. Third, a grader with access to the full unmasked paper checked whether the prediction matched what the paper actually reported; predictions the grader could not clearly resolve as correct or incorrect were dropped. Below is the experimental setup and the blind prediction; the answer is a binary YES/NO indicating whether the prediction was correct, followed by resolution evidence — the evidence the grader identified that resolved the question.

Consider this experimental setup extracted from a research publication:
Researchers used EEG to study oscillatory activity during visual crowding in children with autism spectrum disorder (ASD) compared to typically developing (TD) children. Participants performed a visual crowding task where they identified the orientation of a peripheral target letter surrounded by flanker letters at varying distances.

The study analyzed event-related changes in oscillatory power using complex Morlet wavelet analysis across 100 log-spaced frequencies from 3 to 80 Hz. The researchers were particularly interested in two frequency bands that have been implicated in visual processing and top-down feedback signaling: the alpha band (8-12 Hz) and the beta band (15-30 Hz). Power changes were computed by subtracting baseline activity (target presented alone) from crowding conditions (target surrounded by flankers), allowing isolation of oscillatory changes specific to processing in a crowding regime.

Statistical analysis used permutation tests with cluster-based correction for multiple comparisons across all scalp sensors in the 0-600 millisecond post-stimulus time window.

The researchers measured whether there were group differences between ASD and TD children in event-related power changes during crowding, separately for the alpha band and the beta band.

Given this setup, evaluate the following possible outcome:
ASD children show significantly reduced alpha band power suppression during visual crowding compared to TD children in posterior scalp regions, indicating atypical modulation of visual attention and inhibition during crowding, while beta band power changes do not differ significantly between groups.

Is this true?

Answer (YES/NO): NO